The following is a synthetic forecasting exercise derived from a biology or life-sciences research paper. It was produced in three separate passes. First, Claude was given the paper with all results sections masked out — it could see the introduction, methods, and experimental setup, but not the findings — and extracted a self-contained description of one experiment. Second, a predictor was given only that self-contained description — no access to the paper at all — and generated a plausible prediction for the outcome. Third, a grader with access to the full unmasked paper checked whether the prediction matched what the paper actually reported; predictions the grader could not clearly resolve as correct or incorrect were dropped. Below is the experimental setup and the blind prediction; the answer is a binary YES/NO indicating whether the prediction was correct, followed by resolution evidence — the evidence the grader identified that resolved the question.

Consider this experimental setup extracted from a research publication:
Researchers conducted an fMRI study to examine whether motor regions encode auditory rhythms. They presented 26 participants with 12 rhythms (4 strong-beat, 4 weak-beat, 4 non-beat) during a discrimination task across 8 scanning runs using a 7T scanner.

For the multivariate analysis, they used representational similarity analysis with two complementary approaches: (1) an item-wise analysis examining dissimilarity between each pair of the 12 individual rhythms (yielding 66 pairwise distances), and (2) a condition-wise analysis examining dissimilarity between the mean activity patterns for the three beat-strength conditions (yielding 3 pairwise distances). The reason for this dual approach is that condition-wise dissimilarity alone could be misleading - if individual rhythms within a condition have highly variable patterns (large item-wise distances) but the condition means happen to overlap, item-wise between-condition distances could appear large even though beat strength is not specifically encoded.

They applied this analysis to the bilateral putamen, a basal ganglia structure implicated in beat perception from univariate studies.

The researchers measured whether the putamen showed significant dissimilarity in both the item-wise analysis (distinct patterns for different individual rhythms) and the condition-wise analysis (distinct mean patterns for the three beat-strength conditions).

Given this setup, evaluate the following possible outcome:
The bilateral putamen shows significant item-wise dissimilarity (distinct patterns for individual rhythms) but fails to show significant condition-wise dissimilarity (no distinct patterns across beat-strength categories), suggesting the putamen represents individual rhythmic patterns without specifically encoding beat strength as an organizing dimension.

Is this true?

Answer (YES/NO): NO